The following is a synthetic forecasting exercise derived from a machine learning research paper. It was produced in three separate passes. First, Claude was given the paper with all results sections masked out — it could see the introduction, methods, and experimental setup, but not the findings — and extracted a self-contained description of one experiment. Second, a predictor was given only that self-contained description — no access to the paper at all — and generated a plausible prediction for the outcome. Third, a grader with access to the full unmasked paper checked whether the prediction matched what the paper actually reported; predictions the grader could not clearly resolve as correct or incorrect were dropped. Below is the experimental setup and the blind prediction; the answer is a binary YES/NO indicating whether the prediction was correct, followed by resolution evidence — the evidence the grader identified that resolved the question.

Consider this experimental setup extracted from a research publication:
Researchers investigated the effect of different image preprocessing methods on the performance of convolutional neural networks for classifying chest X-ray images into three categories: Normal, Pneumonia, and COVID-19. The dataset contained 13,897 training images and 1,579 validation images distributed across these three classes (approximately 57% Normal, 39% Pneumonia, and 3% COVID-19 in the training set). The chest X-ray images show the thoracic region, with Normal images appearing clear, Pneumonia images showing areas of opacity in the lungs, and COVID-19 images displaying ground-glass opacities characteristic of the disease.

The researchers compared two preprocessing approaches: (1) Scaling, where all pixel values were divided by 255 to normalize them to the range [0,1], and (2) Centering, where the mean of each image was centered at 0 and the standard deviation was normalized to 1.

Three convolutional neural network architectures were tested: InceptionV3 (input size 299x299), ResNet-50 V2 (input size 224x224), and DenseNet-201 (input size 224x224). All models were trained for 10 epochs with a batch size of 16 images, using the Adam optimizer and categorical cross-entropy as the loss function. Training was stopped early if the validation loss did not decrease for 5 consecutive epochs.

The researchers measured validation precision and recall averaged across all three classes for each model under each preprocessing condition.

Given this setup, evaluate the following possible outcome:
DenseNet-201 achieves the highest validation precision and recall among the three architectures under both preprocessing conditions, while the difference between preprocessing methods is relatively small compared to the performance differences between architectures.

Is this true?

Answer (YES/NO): NO